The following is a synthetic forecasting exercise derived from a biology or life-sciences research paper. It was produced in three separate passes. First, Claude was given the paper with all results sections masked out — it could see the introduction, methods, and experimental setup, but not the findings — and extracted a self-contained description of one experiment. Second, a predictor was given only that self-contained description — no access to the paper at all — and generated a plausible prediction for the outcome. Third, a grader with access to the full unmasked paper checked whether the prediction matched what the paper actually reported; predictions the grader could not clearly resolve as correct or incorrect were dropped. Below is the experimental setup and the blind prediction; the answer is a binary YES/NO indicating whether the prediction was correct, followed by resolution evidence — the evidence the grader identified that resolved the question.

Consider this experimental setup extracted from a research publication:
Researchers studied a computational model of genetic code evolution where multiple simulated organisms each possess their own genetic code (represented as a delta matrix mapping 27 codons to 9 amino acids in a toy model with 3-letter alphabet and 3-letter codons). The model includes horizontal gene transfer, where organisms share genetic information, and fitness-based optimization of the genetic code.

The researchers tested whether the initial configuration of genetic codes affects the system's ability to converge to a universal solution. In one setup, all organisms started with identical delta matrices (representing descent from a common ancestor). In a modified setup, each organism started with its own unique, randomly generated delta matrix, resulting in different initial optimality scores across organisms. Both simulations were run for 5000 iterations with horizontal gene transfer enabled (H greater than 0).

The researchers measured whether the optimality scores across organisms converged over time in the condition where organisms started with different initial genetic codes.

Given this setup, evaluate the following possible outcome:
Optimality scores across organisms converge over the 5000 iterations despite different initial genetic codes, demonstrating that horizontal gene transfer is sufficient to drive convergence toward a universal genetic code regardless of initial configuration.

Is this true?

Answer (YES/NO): YES